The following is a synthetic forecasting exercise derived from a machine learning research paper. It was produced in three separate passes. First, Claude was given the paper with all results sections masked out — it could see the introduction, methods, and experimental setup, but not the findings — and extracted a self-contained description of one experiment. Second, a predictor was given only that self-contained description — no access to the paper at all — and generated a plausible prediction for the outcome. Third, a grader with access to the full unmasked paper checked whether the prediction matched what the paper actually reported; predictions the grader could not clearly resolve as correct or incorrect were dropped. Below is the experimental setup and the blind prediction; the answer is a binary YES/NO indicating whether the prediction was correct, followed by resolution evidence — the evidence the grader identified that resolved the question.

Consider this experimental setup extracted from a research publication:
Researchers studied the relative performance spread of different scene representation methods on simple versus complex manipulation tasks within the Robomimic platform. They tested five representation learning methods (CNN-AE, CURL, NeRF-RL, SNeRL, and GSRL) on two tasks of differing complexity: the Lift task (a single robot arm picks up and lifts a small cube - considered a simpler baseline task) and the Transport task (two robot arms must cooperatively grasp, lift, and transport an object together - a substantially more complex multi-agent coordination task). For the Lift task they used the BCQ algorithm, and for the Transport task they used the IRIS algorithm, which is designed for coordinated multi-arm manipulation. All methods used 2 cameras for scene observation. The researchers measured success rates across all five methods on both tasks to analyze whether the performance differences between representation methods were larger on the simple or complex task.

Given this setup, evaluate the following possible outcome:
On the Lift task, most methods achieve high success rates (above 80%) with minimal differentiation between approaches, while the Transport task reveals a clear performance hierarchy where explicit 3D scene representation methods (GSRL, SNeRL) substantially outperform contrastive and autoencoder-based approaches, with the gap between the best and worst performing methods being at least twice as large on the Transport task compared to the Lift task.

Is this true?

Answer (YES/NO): NO